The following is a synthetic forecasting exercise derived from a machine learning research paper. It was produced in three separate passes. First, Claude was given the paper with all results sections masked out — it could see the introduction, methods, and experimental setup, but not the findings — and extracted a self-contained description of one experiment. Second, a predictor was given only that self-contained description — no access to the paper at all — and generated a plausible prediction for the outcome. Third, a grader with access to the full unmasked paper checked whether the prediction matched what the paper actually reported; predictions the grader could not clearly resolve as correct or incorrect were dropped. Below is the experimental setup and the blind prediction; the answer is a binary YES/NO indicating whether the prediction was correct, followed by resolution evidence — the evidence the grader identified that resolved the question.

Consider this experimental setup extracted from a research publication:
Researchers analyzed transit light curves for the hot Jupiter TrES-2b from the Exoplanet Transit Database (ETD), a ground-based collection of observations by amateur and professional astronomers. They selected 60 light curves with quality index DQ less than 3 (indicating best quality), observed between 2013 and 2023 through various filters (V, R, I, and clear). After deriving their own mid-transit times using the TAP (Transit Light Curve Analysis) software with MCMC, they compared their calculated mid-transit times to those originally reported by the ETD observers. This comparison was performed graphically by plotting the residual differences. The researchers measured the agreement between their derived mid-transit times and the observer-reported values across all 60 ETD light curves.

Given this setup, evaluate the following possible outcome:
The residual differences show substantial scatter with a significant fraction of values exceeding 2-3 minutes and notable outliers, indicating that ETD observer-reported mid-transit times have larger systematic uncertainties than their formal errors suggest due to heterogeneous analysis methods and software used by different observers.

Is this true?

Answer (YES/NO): NO